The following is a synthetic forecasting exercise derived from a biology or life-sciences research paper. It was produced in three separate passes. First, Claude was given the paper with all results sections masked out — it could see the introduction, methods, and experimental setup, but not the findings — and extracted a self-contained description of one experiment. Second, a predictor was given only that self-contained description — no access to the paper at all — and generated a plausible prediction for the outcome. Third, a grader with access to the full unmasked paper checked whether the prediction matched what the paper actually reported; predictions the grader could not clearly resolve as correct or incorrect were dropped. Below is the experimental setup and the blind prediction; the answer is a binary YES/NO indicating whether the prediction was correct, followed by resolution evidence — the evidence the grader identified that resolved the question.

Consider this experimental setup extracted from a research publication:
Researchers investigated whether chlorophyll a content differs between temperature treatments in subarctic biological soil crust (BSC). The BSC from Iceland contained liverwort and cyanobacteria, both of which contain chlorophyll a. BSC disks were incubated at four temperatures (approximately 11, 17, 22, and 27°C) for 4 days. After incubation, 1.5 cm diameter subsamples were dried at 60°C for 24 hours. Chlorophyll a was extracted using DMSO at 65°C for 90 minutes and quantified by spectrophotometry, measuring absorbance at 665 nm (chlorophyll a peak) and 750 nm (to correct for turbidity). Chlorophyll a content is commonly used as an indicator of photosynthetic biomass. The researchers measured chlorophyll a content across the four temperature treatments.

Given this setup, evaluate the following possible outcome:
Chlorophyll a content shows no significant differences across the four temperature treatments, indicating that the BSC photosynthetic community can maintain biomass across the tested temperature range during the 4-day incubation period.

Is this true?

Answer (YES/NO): YES